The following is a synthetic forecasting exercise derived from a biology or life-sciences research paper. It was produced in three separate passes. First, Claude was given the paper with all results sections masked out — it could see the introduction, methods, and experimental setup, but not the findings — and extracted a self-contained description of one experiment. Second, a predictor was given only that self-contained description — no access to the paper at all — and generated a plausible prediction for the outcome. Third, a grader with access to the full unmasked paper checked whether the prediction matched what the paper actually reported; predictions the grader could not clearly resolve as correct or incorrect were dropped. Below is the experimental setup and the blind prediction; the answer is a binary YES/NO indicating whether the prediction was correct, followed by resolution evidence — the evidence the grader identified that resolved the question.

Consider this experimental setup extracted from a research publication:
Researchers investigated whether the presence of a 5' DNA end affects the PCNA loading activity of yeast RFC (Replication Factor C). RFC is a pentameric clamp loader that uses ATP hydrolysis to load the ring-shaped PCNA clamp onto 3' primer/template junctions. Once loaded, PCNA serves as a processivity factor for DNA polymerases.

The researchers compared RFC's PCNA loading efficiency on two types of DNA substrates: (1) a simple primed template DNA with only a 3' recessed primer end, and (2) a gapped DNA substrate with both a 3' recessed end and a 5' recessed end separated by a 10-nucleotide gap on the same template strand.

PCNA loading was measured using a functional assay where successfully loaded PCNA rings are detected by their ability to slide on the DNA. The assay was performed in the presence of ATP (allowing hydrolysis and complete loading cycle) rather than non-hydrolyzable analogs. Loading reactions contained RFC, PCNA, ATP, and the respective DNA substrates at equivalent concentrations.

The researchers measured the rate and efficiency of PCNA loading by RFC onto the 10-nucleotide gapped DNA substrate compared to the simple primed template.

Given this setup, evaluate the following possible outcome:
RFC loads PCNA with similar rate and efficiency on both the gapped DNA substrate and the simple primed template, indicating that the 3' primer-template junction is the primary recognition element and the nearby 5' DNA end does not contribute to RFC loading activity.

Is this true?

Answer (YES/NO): NO